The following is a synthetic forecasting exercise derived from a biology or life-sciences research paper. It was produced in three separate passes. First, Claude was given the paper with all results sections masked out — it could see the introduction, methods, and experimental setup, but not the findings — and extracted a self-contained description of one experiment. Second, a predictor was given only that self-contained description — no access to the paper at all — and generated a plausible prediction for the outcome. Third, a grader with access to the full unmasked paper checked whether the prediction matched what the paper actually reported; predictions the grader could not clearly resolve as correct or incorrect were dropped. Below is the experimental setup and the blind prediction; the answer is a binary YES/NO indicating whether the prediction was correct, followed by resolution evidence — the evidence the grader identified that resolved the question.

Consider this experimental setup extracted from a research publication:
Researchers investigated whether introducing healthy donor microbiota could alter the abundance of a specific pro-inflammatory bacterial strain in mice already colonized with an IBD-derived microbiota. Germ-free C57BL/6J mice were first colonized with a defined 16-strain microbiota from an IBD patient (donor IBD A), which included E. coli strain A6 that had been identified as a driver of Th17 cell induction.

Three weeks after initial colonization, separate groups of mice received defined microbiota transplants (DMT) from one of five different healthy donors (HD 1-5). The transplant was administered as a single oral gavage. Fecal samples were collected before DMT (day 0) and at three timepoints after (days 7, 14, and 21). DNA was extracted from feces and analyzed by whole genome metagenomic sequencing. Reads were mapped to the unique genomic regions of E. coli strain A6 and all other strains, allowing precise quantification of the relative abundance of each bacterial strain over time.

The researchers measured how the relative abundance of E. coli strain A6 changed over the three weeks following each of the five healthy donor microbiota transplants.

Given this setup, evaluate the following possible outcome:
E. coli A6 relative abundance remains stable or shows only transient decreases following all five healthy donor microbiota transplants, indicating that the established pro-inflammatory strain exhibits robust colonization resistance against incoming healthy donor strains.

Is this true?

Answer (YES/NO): NO